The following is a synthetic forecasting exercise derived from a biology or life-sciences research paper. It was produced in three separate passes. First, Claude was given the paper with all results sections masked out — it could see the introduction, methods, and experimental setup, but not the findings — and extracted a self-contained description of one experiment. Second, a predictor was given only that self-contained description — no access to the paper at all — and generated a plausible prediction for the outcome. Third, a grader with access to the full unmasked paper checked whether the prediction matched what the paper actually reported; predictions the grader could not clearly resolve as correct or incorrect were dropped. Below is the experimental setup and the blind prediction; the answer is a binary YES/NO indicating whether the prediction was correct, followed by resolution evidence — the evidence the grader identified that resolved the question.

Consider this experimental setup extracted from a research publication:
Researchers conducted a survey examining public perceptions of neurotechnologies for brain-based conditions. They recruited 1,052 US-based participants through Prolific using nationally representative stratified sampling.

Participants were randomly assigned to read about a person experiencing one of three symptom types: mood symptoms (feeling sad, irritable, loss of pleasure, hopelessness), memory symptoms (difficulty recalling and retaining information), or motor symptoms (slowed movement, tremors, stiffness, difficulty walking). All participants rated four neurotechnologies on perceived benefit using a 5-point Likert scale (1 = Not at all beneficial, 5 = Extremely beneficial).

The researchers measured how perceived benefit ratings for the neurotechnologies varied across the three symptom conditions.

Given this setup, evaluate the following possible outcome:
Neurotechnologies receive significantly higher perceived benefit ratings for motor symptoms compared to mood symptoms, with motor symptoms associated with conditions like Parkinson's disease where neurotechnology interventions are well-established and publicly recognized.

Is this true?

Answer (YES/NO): YES